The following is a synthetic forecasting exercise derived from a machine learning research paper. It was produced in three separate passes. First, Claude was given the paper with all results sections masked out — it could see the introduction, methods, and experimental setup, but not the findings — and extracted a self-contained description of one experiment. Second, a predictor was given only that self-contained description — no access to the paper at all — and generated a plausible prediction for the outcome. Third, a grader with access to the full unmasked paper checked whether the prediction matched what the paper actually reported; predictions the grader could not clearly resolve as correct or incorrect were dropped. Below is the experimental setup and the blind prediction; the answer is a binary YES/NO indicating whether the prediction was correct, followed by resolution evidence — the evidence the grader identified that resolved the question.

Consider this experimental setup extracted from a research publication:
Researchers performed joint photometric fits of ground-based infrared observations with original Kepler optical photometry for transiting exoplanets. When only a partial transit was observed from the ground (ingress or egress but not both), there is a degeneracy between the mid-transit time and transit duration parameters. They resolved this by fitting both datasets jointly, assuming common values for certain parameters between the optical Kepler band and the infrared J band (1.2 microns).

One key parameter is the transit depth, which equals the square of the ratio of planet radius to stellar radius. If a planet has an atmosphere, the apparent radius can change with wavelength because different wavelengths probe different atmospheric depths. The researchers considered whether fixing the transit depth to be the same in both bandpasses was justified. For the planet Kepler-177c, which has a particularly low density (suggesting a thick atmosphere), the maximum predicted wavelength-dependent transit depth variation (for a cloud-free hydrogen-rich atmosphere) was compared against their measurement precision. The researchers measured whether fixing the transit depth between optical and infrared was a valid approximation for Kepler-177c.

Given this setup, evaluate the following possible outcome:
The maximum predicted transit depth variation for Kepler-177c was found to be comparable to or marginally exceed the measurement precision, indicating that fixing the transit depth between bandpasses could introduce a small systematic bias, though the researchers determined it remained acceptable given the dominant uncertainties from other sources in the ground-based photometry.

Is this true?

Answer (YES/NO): NO